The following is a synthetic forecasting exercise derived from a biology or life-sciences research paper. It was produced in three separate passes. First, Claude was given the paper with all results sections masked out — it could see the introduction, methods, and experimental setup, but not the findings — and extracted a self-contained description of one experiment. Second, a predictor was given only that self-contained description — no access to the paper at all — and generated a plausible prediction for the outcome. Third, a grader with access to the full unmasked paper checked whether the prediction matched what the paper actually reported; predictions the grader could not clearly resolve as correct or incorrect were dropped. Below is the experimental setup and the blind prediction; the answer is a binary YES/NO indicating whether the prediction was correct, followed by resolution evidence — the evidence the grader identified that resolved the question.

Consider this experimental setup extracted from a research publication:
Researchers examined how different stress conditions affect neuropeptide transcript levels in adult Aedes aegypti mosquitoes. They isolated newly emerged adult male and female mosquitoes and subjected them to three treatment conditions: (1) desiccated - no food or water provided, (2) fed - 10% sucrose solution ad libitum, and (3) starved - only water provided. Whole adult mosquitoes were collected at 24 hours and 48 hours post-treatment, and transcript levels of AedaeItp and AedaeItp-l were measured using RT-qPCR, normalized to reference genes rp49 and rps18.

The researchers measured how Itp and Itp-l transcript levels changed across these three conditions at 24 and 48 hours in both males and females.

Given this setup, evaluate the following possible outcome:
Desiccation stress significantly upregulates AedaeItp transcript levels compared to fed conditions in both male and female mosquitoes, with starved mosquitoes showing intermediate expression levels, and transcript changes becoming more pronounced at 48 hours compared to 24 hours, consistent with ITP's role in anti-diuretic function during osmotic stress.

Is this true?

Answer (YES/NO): NO